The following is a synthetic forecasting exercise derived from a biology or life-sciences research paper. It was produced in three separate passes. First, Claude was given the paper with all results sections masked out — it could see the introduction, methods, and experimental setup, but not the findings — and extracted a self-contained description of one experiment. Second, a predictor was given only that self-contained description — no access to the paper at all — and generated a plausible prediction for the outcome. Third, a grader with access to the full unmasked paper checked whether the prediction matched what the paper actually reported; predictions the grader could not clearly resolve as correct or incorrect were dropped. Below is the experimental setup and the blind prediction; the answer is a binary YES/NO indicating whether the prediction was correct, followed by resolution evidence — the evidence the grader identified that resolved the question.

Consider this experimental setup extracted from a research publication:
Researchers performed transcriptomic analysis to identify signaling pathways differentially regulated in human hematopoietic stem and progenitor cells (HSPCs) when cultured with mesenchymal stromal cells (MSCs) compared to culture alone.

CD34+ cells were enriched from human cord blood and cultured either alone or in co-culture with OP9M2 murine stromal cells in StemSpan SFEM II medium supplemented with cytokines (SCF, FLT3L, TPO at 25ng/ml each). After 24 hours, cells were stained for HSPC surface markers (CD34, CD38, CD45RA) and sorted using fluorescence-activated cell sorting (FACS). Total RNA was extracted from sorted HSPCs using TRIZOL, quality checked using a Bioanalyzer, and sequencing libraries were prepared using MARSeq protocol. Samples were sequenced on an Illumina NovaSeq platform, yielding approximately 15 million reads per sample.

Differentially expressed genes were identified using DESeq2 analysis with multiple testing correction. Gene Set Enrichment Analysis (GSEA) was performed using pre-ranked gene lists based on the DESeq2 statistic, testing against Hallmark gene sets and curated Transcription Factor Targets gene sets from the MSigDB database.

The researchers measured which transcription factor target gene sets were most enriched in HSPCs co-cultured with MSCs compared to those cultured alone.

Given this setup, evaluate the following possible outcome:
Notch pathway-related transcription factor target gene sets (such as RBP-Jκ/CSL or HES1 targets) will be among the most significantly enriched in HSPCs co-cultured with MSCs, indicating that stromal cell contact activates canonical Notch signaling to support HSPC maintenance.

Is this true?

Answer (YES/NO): NO